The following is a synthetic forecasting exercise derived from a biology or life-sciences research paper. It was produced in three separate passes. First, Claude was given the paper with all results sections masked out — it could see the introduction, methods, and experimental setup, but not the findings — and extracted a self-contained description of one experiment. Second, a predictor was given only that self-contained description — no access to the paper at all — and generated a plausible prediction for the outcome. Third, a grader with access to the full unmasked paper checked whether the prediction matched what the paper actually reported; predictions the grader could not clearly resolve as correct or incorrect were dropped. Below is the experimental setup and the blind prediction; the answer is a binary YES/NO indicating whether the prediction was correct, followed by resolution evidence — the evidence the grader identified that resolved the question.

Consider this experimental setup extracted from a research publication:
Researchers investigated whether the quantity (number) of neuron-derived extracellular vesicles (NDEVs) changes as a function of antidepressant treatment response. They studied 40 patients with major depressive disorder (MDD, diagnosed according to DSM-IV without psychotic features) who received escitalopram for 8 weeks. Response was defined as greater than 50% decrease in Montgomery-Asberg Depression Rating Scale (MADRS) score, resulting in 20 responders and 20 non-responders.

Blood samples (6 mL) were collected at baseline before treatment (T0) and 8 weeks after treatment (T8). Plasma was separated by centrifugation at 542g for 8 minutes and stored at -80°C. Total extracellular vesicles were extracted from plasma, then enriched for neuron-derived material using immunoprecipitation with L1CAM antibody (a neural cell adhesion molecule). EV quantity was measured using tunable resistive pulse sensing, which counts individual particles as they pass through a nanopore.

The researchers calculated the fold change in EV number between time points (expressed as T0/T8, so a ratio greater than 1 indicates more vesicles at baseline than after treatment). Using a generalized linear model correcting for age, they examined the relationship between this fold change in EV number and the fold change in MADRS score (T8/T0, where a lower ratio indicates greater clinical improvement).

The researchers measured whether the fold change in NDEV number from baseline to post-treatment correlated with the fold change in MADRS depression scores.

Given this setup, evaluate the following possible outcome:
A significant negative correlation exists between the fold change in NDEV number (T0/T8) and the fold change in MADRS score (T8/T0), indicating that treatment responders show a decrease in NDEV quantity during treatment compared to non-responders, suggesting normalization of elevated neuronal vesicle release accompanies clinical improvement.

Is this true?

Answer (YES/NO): NO